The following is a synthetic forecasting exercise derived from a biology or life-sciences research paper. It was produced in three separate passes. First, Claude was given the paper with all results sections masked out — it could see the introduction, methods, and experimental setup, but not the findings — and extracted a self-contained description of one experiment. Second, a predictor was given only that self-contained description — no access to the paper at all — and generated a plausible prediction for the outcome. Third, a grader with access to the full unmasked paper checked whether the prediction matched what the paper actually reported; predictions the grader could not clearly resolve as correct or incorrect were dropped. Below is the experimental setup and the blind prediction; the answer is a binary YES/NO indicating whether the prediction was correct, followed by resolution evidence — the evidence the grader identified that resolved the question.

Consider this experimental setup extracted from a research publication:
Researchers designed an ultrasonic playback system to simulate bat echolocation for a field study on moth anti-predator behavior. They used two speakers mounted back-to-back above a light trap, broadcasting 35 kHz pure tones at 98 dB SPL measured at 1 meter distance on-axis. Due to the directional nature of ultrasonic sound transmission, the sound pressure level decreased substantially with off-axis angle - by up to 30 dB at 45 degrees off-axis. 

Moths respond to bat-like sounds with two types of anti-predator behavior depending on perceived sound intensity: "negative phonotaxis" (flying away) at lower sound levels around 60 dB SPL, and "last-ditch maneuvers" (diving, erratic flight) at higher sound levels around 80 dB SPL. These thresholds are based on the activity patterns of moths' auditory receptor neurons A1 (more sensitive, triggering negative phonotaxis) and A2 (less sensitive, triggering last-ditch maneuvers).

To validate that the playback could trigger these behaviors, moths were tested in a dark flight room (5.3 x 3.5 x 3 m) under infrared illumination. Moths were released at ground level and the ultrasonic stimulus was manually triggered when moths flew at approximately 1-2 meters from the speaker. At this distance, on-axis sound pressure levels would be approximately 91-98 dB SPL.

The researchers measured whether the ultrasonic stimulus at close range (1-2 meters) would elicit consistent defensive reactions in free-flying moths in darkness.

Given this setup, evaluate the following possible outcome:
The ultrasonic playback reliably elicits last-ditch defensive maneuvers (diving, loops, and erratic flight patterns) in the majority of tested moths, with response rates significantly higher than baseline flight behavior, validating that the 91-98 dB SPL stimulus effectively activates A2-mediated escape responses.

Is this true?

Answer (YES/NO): NO